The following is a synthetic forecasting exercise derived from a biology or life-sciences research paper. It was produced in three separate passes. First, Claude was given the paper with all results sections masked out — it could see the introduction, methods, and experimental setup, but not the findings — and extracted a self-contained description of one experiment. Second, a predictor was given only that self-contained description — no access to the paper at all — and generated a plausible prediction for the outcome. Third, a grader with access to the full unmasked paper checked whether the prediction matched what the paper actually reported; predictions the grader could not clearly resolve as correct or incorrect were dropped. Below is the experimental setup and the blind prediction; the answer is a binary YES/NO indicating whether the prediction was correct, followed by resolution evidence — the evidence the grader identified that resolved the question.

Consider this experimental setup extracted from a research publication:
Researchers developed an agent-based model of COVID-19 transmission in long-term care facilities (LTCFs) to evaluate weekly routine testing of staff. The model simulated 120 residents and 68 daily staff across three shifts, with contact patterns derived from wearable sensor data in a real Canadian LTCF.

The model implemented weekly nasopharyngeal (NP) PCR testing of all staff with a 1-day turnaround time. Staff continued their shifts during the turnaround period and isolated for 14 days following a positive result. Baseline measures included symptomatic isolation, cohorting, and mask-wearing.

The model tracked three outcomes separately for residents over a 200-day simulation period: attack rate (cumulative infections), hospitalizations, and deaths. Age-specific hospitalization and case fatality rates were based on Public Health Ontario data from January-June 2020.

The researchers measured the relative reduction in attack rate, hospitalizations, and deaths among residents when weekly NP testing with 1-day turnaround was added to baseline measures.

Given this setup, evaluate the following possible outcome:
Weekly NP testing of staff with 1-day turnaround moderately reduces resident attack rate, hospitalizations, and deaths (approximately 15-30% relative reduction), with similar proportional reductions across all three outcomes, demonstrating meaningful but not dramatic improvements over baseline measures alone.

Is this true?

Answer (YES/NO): NO